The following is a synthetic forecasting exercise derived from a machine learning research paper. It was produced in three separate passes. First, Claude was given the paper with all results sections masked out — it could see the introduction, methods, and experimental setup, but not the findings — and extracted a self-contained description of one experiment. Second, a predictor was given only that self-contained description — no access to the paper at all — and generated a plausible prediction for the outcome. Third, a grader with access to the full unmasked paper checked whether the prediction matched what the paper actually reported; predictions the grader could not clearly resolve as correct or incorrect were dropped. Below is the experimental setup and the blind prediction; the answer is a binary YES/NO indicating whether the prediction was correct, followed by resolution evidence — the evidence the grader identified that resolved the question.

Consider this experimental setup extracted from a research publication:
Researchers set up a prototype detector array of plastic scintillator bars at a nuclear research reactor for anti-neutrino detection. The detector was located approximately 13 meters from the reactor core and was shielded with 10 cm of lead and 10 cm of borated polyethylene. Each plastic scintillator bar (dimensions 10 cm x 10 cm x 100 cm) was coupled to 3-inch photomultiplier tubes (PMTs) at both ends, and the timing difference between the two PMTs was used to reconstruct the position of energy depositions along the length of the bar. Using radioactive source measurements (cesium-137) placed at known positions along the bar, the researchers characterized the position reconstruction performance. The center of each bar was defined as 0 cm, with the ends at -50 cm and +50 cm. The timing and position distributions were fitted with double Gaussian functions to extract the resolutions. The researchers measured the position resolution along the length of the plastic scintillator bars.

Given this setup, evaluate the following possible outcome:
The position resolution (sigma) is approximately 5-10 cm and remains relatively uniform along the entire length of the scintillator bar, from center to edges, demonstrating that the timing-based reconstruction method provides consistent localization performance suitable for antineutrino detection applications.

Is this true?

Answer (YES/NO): NO